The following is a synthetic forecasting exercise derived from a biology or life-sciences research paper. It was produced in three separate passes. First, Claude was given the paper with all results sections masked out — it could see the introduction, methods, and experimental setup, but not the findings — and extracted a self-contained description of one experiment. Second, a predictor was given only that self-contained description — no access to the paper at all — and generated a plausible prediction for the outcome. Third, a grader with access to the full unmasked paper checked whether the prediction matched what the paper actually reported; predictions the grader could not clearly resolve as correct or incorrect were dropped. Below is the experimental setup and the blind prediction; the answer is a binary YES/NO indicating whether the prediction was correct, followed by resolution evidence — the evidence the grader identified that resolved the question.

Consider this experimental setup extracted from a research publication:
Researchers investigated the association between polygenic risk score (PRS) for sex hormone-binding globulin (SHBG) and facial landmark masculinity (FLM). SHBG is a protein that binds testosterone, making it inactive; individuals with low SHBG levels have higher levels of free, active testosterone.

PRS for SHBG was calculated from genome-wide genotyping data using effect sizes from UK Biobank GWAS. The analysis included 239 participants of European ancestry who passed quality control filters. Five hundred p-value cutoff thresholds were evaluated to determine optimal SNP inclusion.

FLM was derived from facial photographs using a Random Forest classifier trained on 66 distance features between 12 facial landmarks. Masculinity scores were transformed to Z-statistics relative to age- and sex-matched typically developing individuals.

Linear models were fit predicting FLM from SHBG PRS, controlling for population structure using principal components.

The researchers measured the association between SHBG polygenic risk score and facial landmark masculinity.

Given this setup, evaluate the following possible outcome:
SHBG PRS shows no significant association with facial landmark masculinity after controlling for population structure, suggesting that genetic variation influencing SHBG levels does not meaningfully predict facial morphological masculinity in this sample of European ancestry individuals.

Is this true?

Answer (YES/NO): NO